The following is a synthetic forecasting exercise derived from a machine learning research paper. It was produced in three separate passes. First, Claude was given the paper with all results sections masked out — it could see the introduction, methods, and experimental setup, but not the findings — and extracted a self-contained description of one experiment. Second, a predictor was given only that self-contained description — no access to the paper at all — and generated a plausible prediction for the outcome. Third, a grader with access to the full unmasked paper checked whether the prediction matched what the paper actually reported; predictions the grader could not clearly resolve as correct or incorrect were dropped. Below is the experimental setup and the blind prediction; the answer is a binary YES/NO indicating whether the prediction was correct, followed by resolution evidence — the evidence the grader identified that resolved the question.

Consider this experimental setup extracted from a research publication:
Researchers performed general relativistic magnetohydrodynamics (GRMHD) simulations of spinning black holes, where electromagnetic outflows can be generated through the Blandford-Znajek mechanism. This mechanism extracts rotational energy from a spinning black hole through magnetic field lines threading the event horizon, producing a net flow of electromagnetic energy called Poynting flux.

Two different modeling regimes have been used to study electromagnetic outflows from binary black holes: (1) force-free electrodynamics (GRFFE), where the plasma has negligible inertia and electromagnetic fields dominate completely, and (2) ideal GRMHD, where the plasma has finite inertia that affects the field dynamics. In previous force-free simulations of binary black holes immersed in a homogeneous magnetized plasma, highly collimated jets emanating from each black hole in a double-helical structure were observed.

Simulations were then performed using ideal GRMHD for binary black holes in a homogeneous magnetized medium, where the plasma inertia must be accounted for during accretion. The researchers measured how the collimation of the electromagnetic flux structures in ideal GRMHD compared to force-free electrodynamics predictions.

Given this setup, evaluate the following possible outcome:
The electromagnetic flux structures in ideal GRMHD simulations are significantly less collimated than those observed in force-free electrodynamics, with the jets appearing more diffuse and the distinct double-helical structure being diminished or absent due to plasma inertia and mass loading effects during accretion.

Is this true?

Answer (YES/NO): YES